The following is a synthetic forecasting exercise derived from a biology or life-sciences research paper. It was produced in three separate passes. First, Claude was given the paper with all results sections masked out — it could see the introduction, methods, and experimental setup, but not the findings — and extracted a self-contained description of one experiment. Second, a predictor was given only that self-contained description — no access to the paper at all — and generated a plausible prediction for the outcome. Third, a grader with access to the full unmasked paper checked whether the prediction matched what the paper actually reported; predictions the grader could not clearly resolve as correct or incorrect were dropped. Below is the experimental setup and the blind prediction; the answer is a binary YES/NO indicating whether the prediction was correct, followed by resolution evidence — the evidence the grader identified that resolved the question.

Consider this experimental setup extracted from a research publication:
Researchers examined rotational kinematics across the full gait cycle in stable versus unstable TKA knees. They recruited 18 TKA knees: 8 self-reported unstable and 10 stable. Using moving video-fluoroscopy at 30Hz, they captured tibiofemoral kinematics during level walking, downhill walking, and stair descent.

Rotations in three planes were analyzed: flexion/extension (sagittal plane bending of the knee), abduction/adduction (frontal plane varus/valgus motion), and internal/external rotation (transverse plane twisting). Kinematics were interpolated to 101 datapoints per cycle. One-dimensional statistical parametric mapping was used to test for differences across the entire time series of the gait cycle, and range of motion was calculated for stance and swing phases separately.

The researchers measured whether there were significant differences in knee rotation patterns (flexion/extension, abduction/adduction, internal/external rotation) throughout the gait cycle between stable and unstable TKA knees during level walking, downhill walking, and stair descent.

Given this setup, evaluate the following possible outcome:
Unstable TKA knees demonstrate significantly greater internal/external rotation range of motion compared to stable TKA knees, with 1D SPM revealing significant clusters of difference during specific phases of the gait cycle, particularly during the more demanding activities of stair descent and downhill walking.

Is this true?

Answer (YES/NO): NO